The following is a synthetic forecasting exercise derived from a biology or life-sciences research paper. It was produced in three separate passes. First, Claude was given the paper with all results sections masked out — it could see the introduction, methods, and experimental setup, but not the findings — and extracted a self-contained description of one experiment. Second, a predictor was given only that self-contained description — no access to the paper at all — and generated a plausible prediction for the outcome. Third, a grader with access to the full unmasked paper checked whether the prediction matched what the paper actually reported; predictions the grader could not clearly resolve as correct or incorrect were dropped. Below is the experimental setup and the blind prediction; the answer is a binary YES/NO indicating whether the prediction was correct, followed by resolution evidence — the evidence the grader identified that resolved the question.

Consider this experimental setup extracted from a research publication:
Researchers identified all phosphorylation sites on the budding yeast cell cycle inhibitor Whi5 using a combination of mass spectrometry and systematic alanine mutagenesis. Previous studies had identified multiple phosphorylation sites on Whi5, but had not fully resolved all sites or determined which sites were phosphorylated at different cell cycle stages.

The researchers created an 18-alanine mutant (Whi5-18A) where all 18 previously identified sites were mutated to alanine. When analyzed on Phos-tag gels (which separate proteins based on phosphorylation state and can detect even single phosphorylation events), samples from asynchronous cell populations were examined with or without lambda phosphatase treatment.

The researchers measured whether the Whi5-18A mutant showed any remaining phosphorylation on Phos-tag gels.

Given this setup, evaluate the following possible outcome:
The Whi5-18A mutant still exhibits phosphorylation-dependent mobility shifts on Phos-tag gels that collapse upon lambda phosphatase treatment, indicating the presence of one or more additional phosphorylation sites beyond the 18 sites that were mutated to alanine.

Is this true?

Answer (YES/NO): YES